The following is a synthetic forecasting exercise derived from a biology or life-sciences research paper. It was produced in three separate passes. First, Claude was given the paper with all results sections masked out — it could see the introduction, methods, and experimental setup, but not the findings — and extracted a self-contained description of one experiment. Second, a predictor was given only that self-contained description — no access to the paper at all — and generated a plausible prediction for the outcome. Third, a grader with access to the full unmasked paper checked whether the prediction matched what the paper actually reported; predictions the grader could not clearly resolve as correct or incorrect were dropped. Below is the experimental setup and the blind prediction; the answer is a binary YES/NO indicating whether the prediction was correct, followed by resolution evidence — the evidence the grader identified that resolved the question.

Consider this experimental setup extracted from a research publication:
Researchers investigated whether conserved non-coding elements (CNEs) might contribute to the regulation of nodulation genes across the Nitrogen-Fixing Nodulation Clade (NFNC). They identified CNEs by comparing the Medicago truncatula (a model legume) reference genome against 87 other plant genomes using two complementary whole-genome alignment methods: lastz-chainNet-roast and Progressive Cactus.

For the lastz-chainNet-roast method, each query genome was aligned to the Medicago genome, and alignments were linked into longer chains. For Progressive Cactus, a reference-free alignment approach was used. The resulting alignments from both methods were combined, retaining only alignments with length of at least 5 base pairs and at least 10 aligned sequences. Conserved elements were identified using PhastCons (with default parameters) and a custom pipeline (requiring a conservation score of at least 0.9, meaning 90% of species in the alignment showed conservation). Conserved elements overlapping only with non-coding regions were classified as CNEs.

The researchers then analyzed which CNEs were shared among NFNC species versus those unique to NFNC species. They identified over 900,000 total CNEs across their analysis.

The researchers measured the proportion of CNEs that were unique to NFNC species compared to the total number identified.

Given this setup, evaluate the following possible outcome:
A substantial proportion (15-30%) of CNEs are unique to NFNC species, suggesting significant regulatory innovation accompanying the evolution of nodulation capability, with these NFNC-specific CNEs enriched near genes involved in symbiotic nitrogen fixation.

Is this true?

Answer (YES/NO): NO